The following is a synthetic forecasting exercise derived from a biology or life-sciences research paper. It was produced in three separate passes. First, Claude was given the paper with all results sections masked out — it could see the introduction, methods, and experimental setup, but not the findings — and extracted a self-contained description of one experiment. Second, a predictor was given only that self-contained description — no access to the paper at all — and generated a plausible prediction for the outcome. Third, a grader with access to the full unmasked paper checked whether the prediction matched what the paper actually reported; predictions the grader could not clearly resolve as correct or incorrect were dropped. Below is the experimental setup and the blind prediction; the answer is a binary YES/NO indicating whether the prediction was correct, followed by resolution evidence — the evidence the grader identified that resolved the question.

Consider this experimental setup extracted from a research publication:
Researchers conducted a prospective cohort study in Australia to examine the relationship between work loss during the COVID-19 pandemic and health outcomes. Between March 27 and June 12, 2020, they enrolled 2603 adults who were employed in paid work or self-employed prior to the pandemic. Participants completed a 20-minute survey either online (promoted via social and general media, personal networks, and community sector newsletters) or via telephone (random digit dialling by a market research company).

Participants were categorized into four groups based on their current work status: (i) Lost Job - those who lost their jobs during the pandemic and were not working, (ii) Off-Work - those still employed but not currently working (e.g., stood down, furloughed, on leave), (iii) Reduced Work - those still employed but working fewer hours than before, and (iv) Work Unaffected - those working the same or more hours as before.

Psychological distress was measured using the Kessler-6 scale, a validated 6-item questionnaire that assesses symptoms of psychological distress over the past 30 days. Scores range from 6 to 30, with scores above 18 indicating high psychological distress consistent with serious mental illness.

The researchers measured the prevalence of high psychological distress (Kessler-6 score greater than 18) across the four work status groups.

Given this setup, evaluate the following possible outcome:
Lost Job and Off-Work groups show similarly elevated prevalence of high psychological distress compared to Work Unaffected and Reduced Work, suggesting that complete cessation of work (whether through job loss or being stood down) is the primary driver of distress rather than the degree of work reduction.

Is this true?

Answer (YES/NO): NO